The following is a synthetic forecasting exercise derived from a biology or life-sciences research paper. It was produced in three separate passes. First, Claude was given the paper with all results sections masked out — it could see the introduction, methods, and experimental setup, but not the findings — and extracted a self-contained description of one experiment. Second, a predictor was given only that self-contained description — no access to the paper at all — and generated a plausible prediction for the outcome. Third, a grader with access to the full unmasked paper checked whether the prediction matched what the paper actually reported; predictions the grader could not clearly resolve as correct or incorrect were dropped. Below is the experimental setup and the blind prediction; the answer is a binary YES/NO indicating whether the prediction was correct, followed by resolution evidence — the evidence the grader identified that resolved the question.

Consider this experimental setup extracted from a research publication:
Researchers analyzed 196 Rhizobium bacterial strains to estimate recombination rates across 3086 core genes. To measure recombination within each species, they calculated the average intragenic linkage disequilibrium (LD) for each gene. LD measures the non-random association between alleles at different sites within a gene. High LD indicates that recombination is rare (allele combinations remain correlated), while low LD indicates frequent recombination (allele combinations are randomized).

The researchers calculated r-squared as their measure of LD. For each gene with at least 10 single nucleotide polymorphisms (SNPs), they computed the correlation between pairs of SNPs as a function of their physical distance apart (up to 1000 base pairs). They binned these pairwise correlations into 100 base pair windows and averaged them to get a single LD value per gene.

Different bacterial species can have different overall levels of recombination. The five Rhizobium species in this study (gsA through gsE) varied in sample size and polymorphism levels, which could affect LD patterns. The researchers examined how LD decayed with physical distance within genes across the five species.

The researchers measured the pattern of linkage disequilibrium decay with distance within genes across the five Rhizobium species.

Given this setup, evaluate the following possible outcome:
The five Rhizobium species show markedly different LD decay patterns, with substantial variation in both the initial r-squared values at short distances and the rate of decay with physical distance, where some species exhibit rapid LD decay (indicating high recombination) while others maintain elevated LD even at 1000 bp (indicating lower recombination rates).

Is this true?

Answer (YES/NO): YES